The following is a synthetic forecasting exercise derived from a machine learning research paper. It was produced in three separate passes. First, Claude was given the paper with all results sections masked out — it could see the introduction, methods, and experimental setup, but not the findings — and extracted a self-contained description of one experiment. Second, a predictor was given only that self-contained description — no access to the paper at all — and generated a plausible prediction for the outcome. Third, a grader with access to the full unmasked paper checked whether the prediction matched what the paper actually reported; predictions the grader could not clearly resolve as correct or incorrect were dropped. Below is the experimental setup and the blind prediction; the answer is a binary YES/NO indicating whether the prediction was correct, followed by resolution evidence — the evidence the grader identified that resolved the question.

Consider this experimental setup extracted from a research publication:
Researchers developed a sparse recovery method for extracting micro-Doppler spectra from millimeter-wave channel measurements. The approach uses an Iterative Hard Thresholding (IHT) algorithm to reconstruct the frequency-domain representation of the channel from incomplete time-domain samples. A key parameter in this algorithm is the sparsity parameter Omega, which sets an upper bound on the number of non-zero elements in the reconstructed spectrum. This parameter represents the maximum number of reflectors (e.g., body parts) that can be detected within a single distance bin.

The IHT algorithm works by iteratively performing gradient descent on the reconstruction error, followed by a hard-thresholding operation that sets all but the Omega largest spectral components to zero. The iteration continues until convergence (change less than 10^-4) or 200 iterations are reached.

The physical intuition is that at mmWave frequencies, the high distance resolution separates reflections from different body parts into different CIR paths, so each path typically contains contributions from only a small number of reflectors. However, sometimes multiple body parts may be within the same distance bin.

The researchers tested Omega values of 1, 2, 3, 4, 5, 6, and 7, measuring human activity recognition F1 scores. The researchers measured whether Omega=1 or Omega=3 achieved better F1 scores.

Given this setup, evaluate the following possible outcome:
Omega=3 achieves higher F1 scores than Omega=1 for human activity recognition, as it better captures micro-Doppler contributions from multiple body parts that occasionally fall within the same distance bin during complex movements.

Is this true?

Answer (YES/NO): YES